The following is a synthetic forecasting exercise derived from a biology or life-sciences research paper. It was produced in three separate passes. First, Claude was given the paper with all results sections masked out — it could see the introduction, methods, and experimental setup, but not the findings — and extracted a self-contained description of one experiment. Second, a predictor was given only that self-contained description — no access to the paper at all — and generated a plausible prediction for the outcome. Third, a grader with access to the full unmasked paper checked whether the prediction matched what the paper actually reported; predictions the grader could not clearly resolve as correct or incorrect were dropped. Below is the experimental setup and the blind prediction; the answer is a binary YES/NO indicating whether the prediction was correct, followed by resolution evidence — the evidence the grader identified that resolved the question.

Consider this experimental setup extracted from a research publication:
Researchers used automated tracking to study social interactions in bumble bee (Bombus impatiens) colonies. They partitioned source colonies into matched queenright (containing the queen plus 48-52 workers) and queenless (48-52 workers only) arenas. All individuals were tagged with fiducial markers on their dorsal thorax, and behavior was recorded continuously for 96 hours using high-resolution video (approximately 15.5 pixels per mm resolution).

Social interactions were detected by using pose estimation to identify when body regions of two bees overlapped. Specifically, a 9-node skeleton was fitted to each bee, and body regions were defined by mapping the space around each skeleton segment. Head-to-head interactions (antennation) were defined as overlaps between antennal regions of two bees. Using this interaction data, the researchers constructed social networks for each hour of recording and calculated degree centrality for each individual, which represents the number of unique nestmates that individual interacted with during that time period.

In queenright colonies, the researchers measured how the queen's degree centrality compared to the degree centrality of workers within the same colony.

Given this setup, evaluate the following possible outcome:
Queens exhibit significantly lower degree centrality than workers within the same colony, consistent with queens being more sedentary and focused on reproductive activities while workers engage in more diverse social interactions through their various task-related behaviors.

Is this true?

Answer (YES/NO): NO